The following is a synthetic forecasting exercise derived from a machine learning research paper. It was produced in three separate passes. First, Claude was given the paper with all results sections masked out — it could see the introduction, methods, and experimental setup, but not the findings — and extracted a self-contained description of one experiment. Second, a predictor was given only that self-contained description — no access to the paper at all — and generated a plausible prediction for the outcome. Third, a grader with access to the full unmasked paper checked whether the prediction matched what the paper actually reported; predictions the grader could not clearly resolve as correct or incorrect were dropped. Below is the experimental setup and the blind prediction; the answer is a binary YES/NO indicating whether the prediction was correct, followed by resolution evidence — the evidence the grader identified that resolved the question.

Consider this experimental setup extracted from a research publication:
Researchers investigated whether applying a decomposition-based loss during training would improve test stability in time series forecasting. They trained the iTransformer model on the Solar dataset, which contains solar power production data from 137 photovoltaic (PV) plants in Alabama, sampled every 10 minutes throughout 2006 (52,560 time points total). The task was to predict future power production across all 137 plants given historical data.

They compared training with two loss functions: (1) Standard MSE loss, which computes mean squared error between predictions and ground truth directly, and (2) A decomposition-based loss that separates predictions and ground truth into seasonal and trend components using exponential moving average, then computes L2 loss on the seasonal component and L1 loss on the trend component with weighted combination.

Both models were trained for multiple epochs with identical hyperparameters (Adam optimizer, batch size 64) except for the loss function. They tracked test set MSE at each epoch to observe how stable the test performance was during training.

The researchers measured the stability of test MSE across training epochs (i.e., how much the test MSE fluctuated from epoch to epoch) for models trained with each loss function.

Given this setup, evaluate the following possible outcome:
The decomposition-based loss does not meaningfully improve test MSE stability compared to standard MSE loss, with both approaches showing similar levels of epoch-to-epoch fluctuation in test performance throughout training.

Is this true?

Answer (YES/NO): NO